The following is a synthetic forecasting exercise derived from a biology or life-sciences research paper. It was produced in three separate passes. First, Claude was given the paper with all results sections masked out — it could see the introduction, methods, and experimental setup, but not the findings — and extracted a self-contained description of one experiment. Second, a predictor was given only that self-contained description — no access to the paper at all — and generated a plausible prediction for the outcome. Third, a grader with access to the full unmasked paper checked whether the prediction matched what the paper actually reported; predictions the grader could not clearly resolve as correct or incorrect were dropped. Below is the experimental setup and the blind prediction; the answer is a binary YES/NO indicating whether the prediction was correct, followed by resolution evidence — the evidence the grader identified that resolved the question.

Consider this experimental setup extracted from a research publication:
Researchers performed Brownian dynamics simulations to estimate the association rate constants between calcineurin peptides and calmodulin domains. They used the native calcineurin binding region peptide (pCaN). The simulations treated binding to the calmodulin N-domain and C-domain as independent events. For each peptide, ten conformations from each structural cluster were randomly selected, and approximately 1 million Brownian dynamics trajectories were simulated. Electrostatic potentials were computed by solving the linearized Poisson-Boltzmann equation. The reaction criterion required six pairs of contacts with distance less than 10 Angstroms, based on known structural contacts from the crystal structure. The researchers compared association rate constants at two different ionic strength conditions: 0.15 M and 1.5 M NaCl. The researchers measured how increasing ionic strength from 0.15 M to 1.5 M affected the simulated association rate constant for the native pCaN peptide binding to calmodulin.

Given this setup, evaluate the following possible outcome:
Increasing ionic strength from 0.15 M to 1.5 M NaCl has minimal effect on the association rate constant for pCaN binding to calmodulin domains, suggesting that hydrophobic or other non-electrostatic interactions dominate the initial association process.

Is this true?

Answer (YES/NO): NO